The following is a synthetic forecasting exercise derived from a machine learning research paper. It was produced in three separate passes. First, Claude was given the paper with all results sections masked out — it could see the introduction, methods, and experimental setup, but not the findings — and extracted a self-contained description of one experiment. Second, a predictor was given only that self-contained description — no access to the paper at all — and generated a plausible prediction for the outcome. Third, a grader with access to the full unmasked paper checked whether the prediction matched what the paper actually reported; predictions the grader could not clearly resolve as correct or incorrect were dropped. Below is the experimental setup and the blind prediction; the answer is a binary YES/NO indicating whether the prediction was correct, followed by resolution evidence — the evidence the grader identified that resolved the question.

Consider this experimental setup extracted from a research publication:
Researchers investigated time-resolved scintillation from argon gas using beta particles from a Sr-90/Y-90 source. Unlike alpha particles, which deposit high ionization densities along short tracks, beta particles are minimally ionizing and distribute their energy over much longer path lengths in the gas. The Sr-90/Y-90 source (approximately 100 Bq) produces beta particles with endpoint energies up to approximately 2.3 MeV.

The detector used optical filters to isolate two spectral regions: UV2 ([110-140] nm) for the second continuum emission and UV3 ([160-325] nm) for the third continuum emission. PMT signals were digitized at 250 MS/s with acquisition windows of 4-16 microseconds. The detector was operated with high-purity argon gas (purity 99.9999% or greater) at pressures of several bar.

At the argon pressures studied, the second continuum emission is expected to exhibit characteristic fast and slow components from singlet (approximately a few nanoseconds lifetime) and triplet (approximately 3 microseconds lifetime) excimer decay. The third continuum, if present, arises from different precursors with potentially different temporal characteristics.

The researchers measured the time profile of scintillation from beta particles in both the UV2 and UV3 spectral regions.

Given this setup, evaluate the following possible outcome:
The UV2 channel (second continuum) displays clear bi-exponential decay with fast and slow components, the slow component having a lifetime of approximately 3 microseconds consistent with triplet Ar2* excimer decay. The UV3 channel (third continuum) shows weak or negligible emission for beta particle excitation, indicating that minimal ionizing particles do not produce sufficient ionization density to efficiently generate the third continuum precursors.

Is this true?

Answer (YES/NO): NO